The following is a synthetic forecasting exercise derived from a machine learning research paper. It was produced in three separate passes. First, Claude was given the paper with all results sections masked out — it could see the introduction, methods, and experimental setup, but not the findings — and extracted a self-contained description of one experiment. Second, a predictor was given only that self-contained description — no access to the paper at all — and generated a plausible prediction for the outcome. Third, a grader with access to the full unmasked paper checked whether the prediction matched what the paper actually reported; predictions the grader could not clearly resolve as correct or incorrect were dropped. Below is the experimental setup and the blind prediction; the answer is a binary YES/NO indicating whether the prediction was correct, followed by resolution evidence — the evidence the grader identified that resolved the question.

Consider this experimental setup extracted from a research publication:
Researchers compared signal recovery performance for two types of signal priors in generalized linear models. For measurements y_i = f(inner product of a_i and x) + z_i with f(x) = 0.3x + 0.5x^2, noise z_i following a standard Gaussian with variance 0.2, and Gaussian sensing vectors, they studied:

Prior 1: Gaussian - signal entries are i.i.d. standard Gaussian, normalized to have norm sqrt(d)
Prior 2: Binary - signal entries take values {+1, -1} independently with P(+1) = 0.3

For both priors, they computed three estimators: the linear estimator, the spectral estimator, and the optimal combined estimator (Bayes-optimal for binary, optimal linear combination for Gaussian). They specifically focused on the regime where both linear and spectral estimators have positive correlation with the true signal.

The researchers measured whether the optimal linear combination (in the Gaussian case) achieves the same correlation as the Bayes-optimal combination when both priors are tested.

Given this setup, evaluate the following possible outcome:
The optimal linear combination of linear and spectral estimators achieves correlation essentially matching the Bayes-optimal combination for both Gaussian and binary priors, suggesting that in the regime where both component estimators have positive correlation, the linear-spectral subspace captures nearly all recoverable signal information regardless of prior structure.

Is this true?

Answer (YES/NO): NO